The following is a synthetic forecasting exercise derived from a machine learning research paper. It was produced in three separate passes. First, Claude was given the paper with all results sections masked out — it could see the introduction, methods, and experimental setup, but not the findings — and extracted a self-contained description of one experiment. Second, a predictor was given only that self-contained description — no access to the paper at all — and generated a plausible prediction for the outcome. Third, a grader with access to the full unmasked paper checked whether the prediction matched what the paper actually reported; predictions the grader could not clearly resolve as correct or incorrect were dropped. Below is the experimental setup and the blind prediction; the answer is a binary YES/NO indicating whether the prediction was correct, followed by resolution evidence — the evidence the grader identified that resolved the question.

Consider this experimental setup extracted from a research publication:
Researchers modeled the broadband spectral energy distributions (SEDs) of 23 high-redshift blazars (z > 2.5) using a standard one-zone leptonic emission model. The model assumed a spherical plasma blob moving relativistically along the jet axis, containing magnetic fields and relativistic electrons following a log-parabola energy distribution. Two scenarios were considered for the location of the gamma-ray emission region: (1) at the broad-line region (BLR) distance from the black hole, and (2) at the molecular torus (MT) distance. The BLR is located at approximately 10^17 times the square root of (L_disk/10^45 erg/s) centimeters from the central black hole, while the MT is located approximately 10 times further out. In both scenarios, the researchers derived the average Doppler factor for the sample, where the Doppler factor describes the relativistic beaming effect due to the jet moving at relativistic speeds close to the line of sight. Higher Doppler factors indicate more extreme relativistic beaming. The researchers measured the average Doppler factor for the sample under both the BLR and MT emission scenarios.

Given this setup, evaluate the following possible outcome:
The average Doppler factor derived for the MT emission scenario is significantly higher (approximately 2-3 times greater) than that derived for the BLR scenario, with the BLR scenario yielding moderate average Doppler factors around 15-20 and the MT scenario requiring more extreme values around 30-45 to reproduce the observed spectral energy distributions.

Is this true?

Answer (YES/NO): NO